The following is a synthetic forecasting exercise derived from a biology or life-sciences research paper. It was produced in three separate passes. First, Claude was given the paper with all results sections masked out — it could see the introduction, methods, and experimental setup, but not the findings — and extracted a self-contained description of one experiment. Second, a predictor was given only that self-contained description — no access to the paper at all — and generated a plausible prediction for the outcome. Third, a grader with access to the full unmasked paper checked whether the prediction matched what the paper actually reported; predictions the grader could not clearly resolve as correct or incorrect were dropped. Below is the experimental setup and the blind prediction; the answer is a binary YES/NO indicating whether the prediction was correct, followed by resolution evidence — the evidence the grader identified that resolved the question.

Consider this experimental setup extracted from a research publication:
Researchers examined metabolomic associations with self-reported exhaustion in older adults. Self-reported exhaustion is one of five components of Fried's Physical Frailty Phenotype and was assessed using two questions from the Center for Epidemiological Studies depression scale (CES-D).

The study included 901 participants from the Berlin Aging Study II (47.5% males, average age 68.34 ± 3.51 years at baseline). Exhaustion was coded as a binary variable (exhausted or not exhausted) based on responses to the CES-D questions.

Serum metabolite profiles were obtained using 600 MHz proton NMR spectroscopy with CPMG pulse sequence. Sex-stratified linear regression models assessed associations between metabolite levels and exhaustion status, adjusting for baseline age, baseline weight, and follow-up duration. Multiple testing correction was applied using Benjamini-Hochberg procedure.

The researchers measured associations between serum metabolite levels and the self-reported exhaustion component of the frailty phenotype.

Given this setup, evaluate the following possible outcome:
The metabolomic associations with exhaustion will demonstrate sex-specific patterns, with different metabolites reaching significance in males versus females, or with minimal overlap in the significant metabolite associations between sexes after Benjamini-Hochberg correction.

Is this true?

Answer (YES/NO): NO